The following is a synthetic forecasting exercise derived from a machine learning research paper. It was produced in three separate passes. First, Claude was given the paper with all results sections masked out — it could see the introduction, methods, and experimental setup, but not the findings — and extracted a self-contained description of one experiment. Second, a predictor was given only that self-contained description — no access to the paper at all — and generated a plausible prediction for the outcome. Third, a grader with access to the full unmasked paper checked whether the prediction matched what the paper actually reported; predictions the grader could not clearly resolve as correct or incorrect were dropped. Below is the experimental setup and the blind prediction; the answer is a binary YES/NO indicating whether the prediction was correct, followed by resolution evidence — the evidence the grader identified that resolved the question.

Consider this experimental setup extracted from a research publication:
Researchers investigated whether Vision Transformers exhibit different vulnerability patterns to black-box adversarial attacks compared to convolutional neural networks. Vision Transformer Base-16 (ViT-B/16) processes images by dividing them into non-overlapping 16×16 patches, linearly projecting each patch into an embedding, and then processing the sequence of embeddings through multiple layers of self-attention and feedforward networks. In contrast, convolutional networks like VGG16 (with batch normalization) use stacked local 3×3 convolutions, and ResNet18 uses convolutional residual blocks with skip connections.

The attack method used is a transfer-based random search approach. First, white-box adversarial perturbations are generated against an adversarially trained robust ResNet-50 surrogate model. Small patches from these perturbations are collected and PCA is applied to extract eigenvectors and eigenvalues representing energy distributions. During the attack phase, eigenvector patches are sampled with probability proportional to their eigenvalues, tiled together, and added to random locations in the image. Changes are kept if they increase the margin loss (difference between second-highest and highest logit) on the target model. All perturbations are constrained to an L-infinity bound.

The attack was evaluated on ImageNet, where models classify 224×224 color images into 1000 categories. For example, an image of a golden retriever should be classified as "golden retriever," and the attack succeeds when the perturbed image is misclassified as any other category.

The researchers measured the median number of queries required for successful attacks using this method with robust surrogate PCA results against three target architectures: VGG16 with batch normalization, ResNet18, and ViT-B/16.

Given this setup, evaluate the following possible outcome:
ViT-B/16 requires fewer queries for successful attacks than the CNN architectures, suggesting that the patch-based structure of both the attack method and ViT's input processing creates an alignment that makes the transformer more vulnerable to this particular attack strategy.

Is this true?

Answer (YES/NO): NO